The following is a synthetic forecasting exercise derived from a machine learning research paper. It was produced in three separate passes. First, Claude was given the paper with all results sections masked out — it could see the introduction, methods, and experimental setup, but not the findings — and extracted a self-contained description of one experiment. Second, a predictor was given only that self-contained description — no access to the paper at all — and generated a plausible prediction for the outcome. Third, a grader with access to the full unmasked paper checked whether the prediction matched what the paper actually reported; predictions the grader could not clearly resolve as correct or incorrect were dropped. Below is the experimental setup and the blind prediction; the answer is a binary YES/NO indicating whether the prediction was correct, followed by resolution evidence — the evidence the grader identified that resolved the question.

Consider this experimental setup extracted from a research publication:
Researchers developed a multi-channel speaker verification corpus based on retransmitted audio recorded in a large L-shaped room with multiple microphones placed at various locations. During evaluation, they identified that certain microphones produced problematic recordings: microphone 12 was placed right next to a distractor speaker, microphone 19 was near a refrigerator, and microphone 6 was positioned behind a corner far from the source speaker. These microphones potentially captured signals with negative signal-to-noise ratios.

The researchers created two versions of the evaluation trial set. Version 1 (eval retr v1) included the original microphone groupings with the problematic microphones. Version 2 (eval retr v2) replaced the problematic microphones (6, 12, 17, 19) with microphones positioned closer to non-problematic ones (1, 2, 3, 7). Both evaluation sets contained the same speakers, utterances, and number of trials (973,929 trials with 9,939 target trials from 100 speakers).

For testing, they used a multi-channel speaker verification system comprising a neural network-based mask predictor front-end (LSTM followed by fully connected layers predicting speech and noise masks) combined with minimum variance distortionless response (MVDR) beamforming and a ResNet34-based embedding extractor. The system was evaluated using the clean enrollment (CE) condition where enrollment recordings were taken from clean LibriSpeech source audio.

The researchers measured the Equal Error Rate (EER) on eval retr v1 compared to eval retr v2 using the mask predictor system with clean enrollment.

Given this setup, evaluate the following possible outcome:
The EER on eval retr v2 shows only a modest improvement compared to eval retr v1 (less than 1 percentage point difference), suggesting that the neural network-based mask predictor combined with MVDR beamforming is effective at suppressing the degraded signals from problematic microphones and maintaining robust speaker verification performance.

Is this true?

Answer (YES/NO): NO